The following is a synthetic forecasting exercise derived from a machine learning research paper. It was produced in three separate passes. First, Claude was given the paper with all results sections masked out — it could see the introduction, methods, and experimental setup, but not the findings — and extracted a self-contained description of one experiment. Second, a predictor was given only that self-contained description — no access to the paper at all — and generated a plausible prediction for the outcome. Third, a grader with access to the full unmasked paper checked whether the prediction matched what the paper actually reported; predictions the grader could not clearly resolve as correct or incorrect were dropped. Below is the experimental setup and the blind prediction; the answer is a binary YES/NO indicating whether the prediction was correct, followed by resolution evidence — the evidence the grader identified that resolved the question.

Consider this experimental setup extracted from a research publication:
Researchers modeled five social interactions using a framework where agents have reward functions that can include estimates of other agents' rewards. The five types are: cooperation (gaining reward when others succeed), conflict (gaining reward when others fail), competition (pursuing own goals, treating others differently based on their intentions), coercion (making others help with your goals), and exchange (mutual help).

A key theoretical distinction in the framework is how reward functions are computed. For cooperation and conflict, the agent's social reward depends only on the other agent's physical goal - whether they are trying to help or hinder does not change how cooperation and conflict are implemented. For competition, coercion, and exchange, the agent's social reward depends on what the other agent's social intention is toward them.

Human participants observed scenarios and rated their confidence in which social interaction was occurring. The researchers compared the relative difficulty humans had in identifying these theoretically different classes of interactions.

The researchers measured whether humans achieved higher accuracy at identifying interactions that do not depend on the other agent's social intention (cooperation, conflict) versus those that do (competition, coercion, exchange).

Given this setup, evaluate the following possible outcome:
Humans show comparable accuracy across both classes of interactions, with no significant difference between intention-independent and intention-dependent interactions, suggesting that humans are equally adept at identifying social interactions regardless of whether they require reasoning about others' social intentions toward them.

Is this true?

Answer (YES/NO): NO